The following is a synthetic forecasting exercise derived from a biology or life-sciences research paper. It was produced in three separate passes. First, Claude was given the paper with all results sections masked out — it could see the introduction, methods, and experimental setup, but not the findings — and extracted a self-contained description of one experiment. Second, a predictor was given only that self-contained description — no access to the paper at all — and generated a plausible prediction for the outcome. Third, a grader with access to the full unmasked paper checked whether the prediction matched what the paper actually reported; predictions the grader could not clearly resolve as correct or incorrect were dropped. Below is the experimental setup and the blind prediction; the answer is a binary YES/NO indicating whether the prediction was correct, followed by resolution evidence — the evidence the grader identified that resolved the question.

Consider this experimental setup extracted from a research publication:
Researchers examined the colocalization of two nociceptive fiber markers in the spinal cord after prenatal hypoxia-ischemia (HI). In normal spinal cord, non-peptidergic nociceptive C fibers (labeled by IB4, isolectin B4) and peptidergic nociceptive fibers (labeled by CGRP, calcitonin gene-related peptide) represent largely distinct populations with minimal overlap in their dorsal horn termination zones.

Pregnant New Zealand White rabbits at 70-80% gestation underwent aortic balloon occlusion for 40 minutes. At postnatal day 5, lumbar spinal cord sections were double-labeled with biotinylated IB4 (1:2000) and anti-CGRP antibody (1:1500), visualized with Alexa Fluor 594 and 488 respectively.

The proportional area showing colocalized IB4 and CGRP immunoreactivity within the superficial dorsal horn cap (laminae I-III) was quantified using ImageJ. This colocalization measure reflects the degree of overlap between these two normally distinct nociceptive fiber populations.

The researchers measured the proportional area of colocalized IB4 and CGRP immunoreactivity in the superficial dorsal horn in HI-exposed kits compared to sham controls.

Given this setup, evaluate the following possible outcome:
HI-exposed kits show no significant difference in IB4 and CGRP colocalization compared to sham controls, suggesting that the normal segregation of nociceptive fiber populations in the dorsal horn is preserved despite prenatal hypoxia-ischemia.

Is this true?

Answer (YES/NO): NO